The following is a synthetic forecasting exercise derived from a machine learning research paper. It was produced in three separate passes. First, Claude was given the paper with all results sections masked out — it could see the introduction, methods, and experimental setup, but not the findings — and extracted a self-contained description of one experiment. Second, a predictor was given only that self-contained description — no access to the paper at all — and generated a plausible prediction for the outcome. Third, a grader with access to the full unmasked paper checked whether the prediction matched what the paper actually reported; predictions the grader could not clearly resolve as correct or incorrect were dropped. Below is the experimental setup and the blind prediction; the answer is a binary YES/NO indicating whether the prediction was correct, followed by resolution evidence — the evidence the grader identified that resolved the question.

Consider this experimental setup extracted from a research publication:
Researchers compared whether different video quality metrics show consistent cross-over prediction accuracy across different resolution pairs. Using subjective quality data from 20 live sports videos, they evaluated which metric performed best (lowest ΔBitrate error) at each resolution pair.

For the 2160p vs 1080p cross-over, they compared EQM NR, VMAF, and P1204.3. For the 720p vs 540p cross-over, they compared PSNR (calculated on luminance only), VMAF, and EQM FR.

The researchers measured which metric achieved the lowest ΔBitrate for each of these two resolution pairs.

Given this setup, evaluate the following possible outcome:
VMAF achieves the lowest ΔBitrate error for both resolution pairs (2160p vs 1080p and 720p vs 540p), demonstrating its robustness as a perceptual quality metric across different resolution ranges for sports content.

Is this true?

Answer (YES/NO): NO